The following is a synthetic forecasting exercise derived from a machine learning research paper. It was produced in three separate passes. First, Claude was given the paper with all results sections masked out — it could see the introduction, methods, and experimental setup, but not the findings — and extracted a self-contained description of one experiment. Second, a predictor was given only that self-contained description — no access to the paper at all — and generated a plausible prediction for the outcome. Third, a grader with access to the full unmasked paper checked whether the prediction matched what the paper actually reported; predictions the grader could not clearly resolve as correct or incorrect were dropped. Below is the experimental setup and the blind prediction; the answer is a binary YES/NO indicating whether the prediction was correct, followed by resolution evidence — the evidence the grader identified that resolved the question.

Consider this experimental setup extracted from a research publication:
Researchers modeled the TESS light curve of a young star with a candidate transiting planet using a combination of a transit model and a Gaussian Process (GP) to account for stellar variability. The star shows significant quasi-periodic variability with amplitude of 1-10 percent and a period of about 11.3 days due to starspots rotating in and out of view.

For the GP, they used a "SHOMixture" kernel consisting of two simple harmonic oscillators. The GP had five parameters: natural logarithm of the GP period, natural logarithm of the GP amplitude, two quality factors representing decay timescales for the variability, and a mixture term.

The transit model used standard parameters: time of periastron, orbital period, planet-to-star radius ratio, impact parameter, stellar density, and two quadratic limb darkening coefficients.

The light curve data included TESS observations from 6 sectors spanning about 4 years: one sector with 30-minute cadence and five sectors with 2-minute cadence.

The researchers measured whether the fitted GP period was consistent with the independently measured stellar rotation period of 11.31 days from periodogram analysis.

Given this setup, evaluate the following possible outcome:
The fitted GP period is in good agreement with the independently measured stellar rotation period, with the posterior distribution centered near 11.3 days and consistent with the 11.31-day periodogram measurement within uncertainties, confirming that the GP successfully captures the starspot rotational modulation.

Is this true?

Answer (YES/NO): YES